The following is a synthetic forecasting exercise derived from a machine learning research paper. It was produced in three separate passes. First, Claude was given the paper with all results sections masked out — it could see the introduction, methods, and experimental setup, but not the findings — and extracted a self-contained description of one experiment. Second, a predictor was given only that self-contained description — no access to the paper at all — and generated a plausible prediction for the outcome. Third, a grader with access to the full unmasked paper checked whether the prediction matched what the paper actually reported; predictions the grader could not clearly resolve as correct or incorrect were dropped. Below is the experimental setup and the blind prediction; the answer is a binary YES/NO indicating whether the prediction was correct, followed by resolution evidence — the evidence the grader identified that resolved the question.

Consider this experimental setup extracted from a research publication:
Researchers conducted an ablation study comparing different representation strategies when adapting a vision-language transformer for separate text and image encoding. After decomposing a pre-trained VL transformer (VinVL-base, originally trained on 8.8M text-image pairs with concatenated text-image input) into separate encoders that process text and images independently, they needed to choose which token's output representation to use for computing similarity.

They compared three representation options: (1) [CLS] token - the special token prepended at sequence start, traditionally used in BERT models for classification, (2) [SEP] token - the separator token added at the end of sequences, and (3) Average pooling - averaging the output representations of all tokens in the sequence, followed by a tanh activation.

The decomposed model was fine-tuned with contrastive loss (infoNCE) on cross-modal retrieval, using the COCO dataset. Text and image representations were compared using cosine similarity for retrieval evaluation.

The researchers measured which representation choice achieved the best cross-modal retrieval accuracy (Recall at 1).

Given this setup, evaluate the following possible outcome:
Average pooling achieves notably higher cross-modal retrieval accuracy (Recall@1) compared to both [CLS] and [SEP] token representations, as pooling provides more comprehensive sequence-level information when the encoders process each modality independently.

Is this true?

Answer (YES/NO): NO